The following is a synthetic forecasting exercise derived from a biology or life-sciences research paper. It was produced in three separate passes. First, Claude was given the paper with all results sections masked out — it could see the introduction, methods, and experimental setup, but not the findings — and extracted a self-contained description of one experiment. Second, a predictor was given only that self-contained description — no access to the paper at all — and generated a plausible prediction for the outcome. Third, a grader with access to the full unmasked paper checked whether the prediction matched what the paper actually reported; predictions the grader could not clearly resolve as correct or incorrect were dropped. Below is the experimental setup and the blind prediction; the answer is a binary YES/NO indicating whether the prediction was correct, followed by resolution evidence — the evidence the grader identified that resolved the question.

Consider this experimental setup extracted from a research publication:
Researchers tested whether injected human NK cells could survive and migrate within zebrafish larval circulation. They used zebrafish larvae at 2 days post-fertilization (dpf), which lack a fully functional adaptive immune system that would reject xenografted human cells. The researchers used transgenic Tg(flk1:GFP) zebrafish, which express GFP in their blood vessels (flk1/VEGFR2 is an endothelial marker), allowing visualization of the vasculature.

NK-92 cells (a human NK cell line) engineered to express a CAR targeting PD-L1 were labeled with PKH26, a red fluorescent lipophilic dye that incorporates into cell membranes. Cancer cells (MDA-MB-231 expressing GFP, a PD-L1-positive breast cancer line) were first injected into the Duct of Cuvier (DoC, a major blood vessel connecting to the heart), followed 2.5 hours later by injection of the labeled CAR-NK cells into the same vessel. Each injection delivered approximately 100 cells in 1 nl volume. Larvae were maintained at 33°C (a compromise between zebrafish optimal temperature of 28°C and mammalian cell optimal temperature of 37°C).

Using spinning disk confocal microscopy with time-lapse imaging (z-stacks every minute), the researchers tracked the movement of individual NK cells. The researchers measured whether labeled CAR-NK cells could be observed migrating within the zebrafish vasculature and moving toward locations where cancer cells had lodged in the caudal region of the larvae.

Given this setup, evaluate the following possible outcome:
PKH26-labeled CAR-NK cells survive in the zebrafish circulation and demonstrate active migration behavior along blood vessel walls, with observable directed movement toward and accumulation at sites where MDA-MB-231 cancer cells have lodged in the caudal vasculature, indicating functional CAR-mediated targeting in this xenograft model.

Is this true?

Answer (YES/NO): YES